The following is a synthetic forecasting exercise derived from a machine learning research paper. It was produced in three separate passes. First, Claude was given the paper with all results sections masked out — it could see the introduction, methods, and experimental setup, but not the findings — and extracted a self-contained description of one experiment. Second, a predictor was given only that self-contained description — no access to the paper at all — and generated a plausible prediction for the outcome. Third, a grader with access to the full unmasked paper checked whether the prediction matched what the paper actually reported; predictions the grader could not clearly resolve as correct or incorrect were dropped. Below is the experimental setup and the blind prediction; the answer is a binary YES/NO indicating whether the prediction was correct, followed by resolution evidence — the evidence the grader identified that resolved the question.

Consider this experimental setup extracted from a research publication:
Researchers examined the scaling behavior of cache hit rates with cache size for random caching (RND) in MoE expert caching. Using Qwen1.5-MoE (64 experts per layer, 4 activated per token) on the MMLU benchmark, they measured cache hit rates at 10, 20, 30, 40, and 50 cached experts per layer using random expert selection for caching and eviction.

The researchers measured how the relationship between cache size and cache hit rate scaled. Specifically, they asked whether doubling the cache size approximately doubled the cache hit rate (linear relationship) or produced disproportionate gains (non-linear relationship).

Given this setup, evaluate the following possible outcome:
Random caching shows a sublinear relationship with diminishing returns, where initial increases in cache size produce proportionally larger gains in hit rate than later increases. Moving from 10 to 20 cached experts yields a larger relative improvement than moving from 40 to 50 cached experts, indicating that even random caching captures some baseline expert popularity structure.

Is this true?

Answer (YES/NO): NO